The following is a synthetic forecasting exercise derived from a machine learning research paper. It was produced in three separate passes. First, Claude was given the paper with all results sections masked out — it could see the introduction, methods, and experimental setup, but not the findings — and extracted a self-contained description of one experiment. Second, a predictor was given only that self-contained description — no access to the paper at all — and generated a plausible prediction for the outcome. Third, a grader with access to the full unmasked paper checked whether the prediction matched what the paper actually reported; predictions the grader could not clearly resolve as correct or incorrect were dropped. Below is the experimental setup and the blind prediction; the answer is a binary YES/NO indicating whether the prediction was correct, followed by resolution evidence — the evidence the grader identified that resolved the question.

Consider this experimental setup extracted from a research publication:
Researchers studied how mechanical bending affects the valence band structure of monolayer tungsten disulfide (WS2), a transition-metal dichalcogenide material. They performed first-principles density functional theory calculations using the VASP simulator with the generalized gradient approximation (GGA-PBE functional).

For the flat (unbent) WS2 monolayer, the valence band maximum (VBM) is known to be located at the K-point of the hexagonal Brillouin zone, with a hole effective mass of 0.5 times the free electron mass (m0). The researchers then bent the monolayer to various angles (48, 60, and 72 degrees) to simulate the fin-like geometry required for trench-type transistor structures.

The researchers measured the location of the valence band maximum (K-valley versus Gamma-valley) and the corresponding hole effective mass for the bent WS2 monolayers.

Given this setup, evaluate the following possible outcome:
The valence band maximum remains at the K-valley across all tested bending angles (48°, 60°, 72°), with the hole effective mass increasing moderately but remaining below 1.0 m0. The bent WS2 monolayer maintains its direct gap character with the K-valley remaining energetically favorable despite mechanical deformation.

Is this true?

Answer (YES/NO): NO